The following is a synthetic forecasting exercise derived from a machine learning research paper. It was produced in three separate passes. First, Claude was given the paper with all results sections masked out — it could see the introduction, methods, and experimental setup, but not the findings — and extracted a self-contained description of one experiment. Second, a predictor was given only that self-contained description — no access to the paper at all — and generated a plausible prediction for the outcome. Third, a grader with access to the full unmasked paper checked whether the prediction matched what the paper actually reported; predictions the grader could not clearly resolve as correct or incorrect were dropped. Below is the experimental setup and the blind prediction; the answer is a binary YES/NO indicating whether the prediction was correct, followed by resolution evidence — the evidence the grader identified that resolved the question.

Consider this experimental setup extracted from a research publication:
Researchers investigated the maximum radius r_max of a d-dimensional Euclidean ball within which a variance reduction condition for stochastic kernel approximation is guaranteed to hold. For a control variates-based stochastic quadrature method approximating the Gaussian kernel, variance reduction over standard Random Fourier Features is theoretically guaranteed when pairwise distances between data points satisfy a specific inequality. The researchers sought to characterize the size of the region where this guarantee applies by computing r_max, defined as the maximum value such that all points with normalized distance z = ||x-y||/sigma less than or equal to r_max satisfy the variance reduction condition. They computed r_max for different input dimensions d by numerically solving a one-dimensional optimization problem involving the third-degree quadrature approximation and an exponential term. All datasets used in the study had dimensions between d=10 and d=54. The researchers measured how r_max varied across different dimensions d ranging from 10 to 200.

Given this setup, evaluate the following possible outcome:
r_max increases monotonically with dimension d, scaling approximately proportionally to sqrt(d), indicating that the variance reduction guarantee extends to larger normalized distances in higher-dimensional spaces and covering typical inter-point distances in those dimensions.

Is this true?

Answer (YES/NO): NO